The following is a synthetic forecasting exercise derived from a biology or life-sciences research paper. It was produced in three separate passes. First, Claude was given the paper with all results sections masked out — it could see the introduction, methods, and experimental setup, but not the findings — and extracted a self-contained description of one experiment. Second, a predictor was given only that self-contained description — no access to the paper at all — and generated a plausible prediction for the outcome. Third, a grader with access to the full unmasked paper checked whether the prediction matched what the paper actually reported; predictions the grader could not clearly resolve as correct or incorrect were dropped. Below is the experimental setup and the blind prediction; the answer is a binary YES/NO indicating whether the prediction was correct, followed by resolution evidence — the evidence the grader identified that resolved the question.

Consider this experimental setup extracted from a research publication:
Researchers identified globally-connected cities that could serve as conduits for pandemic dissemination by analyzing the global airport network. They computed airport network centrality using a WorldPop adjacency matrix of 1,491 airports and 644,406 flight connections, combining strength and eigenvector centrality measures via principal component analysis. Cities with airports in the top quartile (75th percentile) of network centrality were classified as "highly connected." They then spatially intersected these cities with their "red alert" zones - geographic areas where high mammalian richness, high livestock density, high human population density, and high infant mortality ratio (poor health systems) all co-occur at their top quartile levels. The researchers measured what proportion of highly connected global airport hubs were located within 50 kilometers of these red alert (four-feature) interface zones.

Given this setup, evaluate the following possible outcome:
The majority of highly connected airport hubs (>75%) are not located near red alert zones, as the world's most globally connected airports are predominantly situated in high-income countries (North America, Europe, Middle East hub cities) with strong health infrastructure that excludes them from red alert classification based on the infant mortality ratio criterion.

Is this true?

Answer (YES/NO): YES